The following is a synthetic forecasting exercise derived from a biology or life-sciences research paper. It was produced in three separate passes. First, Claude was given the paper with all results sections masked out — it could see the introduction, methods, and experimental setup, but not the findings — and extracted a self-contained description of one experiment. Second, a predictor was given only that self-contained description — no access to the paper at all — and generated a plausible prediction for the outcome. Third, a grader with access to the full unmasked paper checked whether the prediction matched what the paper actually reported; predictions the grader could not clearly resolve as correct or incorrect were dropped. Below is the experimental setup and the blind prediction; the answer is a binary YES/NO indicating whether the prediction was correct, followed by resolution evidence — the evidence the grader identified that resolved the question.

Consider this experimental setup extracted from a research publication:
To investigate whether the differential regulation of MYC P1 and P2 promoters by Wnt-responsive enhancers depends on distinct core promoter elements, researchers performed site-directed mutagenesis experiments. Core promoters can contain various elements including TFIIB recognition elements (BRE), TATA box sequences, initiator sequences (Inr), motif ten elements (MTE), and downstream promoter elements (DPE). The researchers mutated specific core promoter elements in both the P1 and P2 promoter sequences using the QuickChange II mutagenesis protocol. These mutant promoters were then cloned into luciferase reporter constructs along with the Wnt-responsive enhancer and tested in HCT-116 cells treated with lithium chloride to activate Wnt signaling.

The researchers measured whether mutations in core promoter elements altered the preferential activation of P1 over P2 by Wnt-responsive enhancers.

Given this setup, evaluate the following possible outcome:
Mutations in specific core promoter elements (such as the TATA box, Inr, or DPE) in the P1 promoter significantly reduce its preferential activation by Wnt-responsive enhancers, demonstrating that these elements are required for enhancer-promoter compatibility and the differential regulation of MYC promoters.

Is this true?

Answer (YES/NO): NO